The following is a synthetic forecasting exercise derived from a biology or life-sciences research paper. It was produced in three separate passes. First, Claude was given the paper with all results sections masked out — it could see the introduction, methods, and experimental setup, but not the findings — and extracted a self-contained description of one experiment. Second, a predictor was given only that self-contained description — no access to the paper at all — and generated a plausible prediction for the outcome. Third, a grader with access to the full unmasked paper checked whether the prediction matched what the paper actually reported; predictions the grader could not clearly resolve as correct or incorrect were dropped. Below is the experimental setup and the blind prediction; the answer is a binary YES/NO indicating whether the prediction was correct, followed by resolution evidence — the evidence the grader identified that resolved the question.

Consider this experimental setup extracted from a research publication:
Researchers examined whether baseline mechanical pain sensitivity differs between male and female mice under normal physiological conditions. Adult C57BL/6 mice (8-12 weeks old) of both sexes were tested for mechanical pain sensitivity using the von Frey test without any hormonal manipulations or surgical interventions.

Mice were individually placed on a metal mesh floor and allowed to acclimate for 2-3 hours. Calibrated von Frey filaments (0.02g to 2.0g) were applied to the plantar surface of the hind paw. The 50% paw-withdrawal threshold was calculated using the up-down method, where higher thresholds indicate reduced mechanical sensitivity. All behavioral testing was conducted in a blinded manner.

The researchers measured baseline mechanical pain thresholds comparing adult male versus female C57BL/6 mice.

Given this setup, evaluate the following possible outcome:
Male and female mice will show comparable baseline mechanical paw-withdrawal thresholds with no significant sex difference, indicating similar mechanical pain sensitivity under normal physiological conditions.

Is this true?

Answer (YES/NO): NO